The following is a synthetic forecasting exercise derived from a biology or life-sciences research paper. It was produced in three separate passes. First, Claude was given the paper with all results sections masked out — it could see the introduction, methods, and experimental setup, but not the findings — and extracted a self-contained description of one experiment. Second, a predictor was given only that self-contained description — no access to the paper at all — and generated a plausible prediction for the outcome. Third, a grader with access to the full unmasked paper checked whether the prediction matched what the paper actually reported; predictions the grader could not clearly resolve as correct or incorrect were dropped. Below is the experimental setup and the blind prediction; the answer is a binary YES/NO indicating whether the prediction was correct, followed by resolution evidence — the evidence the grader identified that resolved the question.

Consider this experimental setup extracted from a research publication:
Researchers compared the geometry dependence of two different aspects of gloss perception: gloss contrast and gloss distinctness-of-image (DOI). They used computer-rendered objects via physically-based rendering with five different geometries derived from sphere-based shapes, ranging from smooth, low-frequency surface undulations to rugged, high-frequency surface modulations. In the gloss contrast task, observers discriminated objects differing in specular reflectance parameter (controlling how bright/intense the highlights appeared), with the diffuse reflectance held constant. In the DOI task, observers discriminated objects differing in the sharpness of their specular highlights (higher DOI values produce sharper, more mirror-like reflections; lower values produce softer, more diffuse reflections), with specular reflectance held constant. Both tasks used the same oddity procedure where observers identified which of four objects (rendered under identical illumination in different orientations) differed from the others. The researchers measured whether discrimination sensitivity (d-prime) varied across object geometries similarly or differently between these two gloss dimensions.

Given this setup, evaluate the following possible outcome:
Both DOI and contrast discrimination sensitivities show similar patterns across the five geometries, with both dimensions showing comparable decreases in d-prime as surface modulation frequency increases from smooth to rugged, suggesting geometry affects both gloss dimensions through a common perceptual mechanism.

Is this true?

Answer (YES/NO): NO